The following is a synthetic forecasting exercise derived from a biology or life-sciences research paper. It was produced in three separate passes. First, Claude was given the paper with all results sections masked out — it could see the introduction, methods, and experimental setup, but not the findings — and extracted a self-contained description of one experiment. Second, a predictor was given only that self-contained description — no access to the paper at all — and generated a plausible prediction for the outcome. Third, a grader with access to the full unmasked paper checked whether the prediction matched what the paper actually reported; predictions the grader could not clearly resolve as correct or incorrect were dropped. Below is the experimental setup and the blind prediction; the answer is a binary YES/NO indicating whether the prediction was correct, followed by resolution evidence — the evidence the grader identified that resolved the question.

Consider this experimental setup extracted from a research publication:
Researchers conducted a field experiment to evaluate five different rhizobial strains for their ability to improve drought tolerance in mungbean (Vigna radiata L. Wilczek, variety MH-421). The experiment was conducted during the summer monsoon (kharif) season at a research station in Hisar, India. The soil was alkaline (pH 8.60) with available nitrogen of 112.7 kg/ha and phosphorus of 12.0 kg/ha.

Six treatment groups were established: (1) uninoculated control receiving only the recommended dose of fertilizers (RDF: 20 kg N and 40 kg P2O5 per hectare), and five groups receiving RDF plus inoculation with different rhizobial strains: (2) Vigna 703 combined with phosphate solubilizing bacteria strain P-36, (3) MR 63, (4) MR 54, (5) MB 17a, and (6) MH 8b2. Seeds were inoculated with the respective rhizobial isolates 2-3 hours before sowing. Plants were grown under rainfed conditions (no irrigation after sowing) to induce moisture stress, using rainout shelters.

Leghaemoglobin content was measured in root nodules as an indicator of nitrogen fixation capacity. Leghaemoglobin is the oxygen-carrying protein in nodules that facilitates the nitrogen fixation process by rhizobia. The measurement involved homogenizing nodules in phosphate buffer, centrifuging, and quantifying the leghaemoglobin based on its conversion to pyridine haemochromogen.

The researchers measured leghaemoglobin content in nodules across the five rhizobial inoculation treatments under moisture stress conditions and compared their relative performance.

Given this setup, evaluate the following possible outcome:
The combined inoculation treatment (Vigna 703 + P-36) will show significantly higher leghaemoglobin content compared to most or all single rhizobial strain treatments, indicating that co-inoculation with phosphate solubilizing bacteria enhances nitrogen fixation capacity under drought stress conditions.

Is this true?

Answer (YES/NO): NO